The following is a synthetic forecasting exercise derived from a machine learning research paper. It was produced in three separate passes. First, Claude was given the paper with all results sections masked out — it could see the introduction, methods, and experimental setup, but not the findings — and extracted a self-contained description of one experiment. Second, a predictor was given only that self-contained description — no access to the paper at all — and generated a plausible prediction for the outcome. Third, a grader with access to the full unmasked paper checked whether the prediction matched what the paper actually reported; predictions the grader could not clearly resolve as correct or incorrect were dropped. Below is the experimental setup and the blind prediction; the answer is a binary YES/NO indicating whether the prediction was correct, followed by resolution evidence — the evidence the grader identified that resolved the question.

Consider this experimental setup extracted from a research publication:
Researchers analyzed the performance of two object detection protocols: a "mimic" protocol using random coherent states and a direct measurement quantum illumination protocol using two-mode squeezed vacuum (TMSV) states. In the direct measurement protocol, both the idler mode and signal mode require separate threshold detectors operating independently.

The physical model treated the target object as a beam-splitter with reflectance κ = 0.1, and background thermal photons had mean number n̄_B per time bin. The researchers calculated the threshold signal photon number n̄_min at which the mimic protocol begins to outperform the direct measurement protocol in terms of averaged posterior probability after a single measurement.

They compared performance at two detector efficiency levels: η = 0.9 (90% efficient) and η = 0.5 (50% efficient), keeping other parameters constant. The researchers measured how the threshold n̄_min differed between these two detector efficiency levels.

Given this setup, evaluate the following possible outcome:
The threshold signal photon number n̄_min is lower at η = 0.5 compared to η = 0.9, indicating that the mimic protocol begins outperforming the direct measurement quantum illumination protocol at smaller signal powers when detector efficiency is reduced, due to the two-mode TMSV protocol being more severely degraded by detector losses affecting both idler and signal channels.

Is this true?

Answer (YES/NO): YES